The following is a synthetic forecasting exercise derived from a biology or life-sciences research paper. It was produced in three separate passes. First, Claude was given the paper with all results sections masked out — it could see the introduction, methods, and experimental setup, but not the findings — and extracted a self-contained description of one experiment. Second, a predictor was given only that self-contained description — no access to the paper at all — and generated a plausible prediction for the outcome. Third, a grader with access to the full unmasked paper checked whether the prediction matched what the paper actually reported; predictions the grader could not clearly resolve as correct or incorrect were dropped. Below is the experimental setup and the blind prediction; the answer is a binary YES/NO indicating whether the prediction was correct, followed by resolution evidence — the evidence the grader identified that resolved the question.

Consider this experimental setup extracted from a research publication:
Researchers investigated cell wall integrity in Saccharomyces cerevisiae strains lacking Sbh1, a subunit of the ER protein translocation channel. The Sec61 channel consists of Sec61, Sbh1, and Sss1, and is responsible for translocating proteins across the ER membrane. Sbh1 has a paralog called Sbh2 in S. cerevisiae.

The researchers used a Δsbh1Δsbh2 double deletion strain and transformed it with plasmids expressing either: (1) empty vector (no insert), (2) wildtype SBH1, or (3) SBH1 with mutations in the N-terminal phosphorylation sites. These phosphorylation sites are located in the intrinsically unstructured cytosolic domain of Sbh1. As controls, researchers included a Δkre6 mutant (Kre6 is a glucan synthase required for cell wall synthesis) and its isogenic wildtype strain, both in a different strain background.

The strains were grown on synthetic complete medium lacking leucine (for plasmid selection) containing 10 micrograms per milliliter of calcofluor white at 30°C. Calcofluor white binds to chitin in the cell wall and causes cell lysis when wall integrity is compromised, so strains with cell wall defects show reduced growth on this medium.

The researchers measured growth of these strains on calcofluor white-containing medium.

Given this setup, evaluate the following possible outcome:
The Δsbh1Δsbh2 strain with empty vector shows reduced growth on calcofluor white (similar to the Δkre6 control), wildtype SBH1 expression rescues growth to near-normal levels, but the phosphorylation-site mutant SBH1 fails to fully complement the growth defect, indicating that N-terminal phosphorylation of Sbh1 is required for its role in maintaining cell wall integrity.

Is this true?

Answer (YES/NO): NO